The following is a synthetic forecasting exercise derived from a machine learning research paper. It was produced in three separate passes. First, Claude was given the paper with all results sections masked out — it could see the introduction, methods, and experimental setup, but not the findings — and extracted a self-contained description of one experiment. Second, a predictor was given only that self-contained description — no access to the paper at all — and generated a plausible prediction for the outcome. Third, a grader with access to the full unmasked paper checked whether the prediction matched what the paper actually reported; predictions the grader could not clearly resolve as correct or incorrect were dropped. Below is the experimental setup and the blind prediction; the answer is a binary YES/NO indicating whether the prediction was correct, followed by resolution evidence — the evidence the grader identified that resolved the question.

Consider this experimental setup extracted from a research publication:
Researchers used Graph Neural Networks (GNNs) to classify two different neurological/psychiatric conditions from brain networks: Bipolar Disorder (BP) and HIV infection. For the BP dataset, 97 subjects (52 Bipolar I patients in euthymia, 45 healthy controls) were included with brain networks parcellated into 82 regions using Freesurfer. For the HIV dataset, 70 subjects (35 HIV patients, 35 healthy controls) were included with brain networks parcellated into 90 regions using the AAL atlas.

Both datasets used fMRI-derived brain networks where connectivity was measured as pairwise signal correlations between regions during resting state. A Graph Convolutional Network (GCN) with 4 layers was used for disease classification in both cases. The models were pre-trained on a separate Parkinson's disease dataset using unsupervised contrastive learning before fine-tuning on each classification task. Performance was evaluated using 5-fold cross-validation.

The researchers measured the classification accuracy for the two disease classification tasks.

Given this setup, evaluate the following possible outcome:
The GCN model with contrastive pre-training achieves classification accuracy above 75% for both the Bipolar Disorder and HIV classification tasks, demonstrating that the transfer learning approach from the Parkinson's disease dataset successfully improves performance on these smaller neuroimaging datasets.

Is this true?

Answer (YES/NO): NO